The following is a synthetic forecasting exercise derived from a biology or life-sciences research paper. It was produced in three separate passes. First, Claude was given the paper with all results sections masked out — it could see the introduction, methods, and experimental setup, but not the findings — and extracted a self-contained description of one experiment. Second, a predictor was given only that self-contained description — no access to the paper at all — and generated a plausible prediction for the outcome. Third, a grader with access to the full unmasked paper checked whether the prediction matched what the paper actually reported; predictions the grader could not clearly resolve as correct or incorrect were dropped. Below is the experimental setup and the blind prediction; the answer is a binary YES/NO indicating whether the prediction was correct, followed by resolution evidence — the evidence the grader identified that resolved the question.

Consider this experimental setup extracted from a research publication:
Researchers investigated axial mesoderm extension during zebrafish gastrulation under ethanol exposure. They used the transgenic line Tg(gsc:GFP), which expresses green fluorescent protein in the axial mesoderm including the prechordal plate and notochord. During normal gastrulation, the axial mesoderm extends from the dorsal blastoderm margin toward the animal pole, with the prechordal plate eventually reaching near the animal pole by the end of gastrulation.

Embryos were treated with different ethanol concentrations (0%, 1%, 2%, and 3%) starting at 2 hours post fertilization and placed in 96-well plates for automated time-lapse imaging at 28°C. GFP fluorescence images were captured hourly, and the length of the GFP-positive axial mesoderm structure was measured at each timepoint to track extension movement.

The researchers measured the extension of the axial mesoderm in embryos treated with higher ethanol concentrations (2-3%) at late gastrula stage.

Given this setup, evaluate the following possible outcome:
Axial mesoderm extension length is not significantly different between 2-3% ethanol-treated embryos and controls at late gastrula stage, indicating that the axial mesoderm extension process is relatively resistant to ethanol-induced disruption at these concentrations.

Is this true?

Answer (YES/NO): NO